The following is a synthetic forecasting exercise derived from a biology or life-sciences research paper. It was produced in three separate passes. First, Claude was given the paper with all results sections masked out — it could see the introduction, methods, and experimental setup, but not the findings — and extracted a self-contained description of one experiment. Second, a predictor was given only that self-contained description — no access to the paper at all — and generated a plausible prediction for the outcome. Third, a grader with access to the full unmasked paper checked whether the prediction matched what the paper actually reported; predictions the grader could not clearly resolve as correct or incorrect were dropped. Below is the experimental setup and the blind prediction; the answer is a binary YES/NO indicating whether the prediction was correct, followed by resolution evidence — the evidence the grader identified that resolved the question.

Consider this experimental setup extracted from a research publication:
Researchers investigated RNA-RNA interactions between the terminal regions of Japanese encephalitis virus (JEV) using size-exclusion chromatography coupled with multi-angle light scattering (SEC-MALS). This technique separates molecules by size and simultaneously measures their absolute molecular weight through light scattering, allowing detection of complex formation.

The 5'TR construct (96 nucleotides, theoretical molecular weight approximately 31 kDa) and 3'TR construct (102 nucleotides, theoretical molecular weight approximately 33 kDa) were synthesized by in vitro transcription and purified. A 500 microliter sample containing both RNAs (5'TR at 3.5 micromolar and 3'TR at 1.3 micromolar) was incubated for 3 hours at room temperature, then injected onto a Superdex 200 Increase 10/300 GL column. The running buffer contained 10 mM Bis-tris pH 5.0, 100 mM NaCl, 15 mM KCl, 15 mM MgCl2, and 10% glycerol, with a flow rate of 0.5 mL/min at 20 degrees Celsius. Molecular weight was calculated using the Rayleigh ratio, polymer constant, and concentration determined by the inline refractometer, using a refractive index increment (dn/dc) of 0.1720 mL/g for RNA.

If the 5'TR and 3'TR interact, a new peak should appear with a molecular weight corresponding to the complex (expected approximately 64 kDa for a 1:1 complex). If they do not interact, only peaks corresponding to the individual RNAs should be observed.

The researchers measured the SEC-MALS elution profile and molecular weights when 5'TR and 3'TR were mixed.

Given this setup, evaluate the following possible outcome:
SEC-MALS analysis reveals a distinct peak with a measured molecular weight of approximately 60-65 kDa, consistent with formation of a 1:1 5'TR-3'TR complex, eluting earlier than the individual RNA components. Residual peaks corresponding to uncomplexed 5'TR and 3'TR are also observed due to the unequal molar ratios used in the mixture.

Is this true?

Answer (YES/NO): NO